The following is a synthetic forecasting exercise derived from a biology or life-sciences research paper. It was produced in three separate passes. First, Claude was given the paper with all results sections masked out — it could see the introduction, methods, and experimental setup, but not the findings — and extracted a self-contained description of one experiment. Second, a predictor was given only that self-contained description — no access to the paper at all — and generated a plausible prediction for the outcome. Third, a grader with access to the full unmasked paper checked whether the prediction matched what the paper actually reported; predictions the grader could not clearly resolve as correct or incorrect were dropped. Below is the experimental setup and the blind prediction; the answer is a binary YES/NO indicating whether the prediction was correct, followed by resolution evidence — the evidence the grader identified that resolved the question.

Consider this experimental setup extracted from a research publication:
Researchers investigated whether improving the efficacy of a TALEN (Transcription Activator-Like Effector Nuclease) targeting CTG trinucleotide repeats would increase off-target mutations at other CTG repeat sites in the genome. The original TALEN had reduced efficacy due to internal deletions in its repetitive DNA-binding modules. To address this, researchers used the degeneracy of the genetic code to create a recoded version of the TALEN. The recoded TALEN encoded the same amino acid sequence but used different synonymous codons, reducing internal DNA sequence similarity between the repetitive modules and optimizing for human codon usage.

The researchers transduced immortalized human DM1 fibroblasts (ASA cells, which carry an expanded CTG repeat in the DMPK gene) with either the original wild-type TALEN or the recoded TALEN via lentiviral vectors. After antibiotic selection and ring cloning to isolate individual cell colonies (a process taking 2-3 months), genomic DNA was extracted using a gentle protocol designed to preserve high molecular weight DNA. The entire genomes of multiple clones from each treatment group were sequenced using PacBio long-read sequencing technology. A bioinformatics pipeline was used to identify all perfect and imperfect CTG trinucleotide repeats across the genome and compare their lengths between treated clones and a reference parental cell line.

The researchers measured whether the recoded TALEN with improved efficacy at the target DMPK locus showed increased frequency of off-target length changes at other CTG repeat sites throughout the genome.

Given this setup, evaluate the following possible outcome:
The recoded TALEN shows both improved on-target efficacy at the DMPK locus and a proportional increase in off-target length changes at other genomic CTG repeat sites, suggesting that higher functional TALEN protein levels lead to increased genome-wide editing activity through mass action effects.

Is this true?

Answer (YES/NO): NO